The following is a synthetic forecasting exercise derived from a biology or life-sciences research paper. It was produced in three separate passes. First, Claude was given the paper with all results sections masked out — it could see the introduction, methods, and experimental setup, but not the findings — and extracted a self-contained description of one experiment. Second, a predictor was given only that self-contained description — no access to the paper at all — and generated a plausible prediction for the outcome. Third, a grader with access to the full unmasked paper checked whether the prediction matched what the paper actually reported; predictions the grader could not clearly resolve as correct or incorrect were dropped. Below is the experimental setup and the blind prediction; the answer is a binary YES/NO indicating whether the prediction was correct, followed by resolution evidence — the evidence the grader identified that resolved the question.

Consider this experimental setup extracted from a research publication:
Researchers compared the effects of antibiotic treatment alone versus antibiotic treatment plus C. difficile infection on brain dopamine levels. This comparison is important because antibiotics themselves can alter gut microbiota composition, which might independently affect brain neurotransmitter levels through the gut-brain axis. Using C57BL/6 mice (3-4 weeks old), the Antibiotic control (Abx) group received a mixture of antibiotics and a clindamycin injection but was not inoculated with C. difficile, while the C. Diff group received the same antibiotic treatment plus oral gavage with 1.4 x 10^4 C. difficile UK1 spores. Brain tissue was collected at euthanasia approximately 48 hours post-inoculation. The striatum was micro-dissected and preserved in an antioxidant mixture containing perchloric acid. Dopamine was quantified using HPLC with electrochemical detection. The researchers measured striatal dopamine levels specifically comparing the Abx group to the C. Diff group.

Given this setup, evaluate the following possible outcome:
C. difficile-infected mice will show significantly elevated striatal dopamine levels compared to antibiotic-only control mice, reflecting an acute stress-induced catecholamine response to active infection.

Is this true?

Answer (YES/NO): YES